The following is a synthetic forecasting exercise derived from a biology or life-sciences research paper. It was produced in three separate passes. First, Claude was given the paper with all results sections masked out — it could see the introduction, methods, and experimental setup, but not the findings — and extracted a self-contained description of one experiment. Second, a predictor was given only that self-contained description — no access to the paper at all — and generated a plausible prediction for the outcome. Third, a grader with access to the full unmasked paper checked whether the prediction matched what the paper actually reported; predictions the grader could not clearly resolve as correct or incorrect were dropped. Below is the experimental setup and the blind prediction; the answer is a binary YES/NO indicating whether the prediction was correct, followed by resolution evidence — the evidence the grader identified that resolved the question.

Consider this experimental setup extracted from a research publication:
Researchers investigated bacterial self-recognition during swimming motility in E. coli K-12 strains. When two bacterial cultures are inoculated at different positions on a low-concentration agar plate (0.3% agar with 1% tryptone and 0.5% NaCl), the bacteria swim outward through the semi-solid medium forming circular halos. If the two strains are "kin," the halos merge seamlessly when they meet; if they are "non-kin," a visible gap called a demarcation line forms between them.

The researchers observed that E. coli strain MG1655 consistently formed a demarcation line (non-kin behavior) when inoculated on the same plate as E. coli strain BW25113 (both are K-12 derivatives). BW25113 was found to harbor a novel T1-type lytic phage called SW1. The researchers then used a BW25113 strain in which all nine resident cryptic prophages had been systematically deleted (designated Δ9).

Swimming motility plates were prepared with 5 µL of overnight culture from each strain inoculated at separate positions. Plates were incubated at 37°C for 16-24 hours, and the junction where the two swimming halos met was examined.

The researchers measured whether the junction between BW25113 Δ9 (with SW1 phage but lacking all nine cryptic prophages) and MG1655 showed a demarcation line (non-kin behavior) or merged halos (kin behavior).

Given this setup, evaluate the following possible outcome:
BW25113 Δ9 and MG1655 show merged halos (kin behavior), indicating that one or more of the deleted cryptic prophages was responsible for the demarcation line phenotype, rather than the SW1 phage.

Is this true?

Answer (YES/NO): YES